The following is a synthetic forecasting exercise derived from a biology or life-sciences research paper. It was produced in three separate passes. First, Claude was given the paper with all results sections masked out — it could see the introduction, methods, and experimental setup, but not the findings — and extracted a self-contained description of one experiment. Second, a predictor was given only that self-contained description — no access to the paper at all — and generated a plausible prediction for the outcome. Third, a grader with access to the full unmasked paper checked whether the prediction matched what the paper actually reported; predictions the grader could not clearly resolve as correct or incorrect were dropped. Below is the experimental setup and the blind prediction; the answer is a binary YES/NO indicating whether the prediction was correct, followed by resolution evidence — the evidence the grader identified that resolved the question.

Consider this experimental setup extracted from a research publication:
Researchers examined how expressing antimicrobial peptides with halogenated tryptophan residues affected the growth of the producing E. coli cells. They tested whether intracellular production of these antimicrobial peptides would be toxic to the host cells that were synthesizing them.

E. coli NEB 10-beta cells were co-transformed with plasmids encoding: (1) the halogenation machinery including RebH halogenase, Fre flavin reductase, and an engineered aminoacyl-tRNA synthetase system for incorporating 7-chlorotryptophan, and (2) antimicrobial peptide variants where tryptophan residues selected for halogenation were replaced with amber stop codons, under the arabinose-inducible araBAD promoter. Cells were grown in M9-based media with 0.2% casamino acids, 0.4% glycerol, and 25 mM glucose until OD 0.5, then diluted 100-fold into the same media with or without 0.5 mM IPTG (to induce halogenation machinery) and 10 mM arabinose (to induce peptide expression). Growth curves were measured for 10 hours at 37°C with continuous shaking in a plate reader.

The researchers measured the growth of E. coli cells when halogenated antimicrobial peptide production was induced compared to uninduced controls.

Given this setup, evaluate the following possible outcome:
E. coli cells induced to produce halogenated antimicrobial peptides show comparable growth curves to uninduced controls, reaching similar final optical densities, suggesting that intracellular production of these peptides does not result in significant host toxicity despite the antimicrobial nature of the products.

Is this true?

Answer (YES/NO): NO